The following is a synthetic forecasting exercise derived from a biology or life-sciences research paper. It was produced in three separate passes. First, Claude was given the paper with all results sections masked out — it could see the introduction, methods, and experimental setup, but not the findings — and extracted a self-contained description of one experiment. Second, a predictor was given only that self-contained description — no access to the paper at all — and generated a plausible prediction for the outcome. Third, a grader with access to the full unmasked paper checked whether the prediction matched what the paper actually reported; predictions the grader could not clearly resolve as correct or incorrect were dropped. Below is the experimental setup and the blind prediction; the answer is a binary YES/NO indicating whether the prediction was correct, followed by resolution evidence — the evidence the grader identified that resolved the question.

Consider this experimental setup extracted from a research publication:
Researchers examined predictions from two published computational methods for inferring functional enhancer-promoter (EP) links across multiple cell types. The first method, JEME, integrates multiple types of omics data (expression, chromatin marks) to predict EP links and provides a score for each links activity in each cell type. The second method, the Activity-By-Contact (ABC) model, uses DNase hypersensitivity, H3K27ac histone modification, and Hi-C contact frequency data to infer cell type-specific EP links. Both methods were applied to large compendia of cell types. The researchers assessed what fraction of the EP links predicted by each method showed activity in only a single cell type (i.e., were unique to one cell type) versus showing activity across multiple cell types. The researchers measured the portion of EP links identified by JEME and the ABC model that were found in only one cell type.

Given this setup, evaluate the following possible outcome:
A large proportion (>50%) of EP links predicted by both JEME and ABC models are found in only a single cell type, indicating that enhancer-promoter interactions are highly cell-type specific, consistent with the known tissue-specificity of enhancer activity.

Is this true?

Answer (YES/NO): NO